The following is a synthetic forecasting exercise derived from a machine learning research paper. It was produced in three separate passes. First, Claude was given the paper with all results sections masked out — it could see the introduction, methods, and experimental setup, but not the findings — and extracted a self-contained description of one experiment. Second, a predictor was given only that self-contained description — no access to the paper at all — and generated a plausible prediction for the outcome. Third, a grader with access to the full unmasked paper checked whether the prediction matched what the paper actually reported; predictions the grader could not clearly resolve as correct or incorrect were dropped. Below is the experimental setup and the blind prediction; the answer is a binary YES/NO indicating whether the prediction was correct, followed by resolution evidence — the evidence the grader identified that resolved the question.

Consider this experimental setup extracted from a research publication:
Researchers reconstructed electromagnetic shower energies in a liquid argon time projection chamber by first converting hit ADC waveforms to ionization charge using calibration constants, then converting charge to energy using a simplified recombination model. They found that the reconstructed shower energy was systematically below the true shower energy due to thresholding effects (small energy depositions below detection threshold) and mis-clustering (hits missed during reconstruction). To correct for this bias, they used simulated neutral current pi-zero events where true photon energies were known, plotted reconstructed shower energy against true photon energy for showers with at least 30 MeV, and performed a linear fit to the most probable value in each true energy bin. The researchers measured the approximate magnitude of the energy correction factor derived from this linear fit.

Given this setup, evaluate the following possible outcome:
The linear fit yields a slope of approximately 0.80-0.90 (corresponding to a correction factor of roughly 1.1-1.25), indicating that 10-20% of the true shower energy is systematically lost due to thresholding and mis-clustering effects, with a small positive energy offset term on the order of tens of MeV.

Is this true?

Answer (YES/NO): YES